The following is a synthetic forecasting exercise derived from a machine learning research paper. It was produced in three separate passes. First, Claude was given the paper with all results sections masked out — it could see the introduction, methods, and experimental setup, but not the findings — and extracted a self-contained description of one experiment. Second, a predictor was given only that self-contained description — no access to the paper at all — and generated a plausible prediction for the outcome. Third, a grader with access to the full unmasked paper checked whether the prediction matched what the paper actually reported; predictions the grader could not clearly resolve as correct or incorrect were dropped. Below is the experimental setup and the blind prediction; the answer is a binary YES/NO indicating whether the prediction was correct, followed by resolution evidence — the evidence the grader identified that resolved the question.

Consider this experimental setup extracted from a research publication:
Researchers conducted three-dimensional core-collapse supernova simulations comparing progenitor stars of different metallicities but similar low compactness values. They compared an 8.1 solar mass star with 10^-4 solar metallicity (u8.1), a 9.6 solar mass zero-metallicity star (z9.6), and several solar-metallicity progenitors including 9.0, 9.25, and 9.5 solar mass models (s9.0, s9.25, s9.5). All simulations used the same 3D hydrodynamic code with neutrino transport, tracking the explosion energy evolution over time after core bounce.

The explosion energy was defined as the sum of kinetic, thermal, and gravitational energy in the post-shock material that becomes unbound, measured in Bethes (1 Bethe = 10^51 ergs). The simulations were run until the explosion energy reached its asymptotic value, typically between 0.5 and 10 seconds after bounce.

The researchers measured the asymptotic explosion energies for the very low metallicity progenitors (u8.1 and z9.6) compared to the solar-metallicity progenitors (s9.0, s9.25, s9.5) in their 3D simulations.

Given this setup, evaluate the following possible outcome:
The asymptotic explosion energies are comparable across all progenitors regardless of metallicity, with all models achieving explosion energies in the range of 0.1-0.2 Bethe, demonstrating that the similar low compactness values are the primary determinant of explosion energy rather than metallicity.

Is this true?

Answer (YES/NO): NO